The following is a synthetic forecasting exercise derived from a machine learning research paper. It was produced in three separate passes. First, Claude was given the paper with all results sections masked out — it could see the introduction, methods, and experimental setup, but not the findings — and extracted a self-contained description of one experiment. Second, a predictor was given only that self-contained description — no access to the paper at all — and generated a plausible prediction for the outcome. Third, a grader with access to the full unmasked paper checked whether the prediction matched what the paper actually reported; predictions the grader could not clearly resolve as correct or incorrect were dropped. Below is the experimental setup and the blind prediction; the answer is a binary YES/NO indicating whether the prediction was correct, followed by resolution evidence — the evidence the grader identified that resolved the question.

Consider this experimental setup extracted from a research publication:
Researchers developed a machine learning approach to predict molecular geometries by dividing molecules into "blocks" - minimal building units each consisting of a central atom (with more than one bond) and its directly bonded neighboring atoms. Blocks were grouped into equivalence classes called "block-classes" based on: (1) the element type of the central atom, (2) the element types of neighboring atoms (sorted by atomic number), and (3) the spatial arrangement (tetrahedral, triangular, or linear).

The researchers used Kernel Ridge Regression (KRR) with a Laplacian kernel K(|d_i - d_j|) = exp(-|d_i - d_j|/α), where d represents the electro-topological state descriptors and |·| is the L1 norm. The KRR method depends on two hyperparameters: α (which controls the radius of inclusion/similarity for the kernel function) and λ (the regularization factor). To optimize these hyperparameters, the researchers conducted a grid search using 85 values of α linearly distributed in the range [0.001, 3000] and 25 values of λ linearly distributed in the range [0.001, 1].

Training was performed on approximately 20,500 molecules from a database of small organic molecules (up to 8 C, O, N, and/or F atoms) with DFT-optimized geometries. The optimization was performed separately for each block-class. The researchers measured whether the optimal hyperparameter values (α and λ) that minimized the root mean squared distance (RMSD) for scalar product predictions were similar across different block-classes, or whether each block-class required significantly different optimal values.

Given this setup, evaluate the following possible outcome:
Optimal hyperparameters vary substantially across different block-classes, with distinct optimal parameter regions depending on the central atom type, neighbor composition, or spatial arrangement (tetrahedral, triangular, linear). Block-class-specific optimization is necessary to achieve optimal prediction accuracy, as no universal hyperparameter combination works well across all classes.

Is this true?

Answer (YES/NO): NO